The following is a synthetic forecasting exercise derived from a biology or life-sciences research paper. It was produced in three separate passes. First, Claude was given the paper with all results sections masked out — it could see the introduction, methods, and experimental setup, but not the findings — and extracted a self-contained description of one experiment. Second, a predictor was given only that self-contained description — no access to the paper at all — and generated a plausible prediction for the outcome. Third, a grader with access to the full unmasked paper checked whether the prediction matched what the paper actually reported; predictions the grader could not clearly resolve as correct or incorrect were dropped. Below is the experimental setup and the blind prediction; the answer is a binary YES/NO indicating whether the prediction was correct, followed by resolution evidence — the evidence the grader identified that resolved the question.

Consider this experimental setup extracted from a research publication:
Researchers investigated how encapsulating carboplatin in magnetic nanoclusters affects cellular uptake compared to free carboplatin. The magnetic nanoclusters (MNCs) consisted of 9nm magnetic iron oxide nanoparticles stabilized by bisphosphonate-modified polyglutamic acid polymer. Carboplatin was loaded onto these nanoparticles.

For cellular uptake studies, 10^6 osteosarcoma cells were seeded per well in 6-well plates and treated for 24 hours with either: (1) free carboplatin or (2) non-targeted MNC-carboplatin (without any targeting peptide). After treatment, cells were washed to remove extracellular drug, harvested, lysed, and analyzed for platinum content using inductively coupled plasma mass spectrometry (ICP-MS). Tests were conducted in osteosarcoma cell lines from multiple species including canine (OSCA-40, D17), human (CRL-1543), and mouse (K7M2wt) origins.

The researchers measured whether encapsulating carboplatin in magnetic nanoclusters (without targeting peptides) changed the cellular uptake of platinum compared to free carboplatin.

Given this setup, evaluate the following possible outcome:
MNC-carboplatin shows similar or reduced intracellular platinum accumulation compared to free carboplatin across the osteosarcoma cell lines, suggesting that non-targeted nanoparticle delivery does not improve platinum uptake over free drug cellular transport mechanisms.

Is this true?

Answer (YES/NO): YES